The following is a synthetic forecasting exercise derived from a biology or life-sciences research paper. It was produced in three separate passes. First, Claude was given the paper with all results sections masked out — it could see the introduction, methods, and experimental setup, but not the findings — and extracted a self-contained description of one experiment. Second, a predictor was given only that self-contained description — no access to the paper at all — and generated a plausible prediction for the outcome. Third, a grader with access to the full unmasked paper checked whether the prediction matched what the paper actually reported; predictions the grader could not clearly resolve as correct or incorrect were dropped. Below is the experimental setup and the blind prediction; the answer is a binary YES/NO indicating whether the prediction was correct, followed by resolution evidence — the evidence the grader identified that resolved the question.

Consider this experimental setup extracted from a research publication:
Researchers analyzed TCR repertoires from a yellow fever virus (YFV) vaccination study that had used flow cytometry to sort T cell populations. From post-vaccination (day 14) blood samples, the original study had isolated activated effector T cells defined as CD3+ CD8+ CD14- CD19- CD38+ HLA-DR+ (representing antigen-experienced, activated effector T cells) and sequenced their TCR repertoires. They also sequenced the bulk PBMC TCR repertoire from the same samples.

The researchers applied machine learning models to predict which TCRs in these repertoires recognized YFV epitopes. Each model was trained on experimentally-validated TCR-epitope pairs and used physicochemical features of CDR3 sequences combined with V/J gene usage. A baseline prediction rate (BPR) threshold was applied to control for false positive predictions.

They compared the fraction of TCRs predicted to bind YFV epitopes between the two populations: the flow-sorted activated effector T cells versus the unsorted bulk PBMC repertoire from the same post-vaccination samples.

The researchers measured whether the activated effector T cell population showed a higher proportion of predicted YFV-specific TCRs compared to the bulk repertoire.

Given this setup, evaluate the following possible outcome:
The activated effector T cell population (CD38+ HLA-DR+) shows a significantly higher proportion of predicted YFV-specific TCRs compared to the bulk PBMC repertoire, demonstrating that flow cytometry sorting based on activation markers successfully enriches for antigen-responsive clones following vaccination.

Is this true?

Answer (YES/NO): YES